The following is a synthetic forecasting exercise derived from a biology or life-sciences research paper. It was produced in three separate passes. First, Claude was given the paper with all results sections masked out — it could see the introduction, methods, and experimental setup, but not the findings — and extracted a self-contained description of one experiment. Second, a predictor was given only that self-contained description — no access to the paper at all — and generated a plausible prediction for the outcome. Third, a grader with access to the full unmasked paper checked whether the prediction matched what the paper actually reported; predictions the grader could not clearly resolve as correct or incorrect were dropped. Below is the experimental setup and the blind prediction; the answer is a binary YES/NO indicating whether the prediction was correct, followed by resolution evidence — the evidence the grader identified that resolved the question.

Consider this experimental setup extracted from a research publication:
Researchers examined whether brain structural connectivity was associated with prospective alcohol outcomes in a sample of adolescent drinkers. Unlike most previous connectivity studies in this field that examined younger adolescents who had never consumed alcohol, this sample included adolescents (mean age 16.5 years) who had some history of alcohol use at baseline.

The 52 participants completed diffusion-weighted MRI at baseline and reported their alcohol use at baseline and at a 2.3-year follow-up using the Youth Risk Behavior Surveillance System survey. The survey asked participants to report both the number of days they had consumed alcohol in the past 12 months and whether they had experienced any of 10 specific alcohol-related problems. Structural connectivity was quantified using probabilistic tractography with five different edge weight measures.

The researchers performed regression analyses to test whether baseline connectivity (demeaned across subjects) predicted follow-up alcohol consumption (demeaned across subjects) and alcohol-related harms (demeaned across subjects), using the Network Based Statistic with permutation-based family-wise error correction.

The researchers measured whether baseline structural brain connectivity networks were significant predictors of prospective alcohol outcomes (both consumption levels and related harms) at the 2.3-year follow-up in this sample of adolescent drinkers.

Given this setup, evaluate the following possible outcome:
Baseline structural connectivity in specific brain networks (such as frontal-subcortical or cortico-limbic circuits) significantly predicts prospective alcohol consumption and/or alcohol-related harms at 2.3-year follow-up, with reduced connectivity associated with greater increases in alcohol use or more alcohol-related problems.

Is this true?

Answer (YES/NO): NO